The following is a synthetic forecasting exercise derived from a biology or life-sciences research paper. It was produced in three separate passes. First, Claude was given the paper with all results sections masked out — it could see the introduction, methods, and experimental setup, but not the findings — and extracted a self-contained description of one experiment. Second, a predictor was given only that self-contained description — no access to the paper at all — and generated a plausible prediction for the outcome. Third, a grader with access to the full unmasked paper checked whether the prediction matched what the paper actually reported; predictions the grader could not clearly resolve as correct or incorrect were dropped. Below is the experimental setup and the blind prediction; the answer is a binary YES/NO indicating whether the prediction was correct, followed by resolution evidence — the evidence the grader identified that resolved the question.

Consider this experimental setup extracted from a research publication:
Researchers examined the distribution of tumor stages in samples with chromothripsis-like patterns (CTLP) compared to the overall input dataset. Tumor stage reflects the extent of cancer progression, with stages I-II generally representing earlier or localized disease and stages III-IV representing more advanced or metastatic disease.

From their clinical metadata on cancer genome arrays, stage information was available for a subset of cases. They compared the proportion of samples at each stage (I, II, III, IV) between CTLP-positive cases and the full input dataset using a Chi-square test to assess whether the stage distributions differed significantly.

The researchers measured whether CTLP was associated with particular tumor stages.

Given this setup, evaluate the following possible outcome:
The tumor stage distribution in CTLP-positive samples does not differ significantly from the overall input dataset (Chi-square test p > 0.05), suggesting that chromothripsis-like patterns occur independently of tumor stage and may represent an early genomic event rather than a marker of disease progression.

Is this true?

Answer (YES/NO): NO